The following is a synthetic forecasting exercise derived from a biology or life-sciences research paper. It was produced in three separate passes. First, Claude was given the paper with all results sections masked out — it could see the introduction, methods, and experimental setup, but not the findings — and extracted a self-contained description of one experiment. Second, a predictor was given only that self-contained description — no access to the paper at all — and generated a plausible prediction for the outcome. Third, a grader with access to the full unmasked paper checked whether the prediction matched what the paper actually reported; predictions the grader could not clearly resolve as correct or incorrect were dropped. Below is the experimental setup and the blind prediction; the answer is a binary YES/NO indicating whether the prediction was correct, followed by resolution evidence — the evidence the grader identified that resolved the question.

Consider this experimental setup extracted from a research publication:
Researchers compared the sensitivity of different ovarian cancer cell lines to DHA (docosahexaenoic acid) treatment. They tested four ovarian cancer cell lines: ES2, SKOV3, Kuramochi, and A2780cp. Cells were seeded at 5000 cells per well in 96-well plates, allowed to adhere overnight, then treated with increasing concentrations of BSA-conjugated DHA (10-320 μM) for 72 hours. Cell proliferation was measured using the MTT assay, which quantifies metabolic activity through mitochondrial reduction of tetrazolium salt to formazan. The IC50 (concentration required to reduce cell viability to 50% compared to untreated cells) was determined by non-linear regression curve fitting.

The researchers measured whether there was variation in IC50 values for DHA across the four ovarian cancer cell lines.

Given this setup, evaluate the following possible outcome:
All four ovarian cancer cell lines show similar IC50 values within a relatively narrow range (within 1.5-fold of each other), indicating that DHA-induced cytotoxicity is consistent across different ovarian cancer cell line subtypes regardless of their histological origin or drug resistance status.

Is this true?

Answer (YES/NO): NO